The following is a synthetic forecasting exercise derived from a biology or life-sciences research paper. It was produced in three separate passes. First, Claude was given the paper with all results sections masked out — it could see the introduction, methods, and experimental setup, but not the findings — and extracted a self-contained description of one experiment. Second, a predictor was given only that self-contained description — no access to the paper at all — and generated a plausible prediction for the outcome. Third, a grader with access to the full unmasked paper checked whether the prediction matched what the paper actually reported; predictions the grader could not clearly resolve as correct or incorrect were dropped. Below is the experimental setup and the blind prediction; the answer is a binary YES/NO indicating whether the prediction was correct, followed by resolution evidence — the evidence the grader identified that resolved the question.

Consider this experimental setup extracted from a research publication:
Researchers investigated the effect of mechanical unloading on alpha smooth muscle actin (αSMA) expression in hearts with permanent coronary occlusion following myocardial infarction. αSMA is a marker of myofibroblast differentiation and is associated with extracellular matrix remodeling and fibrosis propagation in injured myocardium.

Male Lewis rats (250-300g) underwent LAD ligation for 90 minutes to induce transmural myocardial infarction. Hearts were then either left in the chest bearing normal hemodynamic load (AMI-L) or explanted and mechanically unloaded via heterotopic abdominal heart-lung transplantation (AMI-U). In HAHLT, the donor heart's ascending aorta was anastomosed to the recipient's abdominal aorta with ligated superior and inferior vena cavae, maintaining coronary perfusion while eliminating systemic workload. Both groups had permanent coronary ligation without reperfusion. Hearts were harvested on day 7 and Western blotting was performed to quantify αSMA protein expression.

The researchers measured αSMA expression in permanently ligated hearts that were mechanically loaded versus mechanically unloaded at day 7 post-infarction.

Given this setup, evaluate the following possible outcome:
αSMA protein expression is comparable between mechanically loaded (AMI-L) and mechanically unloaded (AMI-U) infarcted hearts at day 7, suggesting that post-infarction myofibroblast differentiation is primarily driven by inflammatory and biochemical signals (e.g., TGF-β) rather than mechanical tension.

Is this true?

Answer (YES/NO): NO